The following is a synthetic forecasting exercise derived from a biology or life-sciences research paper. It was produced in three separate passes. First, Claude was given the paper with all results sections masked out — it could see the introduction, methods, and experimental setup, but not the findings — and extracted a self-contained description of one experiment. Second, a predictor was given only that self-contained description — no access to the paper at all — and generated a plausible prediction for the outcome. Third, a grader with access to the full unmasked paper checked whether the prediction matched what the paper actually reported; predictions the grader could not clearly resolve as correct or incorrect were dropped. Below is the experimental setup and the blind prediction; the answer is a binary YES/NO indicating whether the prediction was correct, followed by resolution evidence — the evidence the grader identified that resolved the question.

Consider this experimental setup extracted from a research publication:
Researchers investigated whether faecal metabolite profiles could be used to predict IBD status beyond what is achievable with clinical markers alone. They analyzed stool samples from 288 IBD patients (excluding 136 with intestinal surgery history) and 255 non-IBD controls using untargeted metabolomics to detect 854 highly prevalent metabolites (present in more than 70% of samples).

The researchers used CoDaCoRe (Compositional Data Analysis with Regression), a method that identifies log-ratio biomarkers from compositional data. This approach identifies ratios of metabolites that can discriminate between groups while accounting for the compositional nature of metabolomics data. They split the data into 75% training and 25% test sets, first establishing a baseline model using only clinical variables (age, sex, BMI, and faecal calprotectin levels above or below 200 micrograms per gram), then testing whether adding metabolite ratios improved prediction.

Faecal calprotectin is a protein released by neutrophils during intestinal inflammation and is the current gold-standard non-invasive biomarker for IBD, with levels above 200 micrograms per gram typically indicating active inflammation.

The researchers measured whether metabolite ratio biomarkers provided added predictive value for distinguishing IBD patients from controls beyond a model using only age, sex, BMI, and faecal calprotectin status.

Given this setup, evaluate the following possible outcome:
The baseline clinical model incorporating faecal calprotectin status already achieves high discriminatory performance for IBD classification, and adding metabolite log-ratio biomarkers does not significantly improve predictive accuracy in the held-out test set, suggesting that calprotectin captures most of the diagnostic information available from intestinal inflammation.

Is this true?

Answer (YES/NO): NO